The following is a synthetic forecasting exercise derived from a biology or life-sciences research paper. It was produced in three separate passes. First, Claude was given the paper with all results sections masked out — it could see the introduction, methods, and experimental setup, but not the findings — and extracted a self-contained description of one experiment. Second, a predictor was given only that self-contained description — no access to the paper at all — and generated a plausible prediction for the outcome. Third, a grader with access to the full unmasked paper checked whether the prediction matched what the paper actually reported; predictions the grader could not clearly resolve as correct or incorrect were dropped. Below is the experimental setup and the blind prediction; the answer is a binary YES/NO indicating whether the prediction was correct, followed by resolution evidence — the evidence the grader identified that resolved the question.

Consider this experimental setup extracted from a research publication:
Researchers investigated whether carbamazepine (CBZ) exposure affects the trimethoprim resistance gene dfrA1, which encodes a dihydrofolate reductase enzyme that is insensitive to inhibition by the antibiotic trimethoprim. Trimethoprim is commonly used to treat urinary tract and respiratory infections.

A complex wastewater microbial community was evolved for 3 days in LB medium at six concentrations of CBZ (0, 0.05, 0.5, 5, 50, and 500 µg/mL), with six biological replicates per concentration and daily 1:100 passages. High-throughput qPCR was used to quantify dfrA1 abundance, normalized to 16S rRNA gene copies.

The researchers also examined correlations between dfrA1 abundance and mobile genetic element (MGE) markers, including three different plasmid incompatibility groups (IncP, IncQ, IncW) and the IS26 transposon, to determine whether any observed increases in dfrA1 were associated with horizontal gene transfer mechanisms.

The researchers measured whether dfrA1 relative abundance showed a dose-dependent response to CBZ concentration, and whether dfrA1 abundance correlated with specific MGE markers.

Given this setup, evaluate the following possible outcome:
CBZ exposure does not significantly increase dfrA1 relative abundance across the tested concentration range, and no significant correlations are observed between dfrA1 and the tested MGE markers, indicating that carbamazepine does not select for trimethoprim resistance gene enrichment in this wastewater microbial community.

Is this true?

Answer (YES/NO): NO